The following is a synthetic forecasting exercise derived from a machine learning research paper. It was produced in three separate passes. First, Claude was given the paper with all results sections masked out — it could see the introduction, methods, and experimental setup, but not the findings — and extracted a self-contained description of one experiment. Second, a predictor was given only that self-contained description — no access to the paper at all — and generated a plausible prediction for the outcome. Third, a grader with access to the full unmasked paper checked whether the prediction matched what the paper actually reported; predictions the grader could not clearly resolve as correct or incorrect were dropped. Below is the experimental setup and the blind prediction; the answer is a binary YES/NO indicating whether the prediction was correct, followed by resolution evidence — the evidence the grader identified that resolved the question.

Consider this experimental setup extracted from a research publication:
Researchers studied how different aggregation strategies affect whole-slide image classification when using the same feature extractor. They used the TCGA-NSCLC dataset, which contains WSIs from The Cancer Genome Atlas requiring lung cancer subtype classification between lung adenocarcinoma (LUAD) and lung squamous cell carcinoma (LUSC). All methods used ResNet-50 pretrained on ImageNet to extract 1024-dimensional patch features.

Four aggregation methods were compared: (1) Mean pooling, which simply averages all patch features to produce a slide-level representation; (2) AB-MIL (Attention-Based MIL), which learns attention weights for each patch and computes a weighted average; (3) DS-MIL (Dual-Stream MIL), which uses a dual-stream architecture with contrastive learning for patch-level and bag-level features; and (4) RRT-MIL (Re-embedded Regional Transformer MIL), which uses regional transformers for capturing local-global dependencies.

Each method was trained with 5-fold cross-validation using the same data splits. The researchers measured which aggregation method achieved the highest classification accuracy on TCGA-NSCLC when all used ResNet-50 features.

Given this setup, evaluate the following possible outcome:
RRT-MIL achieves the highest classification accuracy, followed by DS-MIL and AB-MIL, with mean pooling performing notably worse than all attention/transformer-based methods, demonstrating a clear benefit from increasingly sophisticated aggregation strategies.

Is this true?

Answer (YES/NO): NO